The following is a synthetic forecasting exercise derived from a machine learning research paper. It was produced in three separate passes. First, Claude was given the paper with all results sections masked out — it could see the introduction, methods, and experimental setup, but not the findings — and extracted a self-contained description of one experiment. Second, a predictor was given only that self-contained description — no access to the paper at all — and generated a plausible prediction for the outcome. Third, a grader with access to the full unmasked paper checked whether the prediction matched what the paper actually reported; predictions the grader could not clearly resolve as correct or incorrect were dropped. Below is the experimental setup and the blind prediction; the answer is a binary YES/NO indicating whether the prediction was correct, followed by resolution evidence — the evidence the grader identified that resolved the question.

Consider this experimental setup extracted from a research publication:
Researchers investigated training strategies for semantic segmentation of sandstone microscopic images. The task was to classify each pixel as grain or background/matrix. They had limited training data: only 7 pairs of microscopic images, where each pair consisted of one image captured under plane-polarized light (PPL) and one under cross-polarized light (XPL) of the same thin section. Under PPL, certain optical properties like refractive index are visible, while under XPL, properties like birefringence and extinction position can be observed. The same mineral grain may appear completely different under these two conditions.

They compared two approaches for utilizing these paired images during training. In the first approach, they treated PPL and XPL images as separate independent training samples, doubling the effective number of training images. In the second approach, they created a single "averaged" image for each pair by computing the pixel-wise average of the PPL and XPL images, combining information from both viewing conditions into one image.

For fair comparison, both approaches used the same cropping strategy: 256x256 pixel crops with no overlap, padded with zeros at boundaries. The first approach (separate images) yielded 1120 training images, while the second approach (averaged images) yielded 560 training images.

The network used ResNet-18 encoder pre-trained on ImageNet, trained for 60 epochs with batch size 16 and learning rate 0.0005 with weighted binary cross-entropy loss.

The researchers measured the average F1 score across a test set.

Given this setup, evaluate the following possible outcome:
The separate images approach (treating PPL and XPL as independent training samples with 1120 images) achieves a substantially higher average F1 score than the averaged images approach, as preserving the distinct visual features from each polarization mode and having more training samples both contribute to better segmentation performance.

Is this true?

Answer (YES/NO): NO